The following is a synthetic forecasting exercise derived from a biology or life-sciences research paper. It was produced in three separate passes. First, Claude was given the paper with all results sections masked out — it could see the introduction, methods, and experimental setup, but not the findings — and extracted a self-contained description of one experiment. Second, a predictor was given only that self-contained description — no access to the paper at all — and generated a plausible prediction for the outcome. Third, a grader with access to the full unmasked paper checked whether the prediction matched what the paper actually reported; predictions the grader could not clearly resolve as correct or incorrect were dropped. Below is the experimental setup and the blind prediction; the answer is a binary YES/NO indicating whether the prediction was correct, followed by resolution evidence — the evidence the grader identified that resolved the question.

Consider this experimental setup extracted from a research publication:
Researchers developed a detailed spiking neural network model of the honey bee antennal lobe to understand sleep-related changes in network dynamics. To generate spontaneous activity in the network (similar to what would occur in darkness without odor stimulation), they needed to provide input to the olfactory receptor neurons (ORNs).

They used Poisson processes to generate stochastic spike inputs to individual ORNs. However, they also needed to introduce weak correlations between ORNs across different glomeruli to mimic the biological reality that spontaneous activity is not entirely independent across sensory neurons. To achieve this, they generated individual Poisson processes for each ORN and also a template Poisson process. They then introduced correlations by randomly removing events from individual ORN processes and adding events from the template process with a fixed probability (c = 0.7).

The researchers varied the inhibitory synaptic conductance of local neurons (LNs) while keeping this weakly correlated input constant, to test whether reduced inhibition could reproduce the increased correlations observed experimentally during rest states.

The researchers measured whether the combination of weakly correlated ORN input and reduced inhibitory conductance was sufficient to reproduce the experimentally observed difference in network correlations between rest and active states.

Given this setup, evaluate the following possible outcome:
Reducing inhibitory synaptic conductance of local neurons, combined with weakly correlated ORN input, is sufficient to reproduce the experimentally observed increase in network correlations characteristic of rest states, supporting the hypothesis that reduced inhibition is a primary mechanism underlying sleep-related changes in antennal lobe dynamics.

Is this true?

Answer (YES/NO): YES